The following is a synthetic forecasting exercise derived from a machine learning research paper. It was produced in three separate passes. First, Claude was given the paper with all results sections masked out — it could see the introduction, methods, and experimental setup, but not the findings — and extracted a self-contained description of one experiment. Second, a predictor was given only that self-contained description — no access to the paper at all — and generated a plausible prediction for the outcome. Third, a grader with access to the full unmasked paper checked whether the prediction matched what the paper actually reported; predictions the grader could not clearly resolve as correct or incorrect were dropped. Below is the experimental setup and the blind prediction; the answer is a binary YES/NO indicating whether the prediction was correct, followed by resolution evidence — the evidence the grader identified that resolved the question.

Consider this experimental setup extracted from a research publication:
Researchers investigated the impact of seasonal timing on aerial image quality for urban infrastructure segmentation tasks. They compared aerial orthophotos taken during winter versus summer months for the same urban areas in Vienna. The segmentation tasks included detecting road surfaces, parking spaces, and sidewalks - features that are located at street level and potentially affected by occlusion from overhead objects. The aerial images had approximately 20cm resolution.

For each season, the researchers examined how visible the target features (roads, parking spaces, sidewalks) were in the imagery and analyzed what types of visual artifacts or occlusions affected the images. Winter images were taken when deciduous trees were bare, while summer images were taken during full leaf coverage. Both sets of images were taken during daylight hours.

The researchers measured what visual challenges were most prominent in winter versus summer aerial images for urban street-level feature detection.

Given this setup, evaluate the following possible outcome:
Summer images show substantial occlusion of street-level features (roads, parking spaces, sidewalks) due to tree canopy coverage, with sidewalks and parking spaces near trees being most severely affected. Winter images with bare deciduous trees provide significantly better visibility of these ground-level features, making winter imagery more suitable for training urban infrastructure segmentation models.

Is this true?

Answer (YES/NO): NO